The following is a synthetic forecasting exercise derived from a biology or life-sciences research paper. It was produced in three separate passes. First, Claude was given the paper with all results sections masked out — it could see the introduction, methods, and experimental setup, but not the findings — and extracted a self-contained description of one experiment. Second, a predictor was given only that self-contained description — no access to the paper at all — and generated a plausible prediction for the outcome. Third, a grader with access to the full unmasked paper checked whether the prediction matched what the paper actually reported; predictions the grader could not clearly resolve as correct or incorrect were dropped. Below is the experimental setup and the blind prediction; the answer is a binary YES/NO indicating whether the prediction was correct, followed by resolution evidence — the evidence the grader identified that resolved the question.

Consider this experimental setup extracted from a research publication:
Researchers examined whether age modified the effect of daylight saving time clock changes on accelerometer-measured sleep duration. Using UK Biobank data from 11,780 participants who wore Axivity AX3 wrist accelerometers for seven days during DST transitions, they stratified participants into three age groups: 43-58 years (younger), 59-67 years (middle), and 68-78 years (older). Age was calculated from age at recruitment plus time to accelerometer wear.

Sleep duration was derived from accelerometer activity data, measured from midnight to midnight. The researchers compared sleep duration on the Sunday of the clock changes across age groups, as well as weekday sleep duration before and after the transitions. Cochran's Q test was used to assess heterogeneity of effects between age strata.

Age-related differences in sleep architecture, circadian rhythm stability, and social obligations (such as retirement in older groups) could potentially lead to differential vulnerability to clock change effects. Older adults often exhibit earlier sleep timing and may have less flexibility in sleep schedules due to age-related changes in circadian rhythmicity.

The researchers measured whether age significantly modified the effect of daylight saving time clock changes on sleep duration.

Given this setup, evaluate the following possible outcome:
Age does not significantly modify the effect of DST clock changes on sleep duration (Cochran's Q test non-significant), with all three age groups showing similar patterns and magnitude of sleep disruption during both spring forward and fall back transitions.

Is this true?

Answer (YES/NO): NO